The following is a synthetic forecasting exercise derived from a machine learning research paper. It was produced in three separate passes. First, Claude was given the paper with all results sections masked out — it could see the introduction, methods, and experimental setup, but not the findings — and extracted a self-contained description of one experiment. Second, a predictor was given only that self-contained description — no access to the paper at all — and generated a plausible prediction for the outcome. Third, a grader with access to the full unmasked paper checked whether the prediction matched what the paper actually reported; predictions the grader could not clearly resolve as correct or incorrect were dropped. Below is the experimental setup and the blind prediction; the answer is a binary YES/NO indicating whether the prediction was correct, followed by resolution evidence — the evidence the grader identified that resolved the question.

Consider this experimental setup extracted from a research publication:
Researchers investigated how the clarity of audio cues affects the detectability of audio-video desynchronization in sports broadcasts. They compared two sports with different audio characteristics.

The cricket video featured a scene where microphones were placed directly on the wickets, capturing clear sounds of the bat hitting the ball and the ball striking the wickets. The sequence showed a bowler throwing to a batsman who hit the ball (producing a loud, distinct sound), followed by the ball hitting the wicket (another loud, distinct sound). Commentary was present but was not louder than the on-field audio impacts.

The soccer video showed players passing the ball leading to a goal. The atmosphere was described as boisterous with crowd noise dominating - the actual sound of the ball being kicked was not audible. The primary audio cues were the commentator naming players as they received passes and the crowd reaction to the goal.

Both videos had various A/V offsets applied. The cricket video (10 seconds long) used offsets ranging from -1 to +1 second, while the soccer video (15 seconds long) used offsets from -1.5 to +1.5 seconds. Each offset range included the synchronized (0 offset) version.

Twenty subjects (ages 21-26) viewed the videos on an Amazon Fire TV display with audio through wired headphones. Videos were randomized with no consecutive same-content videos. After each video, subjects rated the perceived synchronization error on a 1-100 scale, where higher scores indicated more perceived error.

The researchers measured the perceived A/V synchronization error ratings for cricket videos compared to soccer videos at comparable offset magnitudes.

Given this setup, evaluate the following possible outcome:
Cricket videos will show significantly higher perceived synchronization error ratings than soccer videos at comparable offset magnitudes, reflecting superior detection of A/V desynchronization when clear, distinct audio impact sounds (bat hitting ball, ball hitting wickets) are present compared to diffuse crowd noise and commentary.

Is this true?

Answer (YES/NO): YES